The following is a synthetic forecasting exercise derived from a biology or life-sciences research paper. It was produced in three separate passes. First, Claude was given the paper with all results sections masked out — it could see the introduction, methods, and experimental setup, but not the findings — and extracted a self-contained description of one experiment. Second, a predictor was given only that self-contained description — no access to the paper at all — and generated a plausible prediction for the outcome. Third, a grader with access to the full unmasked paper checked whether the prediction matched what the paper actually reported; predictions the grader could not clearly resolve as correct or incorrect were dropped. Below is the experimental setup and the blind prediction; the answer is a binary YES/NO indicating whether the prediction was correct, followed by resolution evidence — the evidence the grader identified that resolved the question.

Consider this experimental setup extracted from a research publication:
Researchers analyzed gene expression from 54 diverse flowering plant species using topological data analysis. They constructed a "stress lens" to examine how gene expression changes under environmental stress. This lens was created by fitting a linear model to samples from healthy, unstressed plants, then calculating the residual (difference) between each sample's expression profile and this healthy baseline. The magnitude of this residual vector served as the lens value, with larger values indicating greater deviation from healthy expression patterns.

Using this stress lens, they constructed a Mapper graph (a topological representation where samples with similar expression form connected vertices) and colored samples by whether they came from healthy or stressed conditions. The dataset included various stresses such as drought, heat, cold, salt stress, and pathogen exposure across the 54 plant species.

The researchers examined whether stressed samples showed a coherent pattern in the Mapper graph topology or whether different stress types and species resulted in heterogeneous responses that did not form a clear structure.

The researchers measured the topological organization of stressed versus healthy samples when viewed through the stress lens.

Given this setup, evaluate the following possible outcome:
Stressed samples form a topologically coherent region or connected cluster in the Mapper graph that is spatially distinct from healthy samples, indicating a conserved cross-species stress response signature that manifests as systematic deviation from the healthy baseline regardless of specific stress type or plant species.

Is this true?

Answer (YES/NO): NO